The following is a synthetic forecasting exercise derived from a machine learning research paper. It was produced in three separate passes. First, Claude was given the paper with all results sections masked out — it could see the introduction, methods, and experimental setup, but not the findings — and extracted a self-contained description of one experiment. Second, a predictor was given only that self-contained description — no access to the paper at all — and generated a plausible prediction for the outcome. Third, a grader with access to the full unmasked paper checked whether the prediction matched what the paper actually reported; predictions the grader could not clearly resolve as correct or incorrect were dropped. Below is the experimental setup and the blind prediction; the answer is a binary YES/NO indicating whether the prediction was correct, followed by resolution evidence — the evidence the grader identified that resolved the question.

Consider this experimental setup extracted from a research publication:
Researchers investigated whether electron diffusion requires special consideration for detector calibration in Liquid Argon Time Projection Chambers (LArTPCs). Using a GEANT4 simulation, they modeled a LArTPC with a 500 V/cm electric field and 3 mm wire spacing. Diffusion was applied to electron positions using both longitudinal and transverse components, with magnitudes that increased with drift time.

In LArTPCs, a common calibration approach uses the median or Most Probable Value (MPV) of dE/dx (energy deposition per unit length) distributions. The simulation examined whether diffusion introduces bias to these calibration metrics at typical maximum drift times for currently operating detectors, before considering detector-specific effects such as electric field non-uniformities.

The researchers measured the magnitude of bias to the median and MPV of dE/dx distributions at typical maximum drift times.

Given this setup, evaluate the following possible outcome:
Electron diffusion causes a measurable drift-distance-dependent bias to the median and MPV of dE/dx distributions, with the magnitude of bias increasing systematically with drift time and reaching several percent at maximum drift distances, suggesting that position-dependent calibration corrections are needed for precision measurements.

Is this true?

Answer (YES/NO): YES